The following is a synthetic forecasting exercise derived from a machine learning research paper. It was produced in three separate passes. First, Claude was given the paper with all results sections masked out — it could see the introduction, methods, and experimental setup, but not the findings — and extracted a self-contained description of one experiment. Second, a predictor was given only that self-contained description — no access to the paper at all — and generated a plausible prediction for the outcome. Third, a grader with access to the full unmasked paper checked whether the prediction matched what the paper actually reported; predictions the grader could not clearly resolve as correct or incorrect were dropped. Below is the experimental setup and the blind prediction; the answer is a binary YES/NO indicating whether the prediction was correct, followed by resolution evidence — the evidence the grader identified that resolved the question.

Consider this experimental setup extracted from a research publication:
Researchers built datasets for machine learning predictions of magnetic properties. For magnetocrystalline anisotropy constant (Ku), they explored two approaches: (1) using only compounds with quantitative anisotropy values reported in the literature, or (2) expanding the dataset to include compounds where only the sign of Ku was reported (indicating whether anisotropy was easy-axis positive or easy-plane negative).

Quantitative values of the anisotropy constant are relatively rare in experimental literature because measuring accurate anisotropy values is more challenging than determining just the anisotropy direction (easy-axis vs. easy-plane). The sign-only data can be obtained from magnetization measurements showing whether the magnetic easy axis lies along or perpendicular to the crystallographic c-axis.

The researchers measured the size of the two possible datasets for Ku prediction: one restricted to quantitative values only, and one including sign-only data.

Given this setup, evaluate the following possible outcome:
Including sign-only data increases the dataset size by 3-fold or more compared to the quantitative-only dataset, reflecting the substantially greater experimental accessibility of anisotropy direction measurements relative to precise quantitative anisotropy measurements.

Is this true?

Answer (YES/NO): YES